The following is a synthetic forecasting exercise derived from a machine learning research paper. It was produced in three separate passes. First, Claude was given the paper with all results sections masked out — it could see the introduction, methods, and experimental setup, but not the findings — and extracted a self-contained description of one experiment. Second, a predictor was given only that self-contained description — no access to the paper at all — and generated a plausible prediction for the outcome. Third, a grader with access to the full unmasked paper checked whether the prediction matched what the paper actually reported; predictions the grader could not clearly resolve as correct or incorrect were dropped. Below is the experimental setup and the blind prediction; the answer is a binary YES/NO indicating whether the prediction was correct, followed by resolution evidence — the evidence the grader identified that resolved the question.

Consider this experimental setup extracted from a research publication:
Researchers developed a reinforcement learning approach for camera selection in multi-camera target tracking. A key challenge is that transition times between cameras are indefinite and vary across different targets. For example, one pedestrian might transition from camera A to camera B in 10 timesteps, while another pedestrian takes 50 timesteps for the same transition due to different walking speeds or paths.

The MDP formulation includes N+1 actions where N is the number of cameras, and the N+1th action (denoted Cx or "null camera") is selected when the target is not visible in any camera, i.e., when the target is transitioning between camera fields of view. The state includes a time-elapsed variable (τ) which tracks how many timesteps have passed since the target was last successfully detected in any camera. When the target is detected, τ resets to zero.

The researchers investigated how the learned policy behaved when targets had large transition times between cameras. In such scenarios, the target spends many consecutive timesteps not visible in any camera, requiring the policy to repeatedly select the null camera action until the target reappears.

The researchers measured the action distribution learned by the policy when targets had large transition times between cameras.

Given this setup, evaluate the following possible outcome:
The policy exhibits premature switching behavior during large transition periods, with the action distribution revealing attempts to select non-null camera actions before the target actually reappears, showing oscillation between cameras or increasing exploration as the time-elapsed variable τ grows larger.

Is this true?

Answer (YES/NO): NO